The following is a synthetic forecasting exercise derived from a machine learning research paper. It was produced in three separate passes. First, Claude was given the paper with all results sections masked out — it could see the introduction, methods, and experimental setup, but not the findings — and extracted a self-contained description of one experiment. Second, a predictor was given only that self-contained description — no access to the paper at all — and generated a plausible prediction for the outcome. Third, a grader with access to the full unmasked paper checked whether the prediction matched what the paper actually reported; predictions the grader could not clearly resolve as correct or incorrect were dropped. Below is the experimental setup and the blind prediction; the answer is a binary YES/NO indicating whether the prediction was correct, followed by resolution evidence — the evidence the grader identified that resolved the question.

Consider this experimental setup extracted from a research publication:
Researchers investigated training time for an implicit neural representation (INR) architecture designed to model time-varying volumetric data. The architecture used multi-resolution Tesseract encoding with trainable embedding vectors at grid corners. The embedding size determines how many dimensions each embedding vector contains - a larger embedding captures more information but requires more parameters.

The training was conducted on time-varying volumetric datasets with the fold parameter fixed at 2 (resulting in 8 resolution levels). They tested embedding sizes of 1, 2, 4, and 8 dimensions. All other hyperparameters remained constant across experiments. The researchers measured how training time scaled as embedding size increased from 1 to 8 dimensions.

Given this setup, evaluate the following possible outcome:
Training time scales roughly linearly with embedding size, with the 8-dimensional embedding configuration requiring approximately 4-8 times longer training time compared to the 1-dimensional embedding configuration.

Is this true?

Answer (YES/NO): YES